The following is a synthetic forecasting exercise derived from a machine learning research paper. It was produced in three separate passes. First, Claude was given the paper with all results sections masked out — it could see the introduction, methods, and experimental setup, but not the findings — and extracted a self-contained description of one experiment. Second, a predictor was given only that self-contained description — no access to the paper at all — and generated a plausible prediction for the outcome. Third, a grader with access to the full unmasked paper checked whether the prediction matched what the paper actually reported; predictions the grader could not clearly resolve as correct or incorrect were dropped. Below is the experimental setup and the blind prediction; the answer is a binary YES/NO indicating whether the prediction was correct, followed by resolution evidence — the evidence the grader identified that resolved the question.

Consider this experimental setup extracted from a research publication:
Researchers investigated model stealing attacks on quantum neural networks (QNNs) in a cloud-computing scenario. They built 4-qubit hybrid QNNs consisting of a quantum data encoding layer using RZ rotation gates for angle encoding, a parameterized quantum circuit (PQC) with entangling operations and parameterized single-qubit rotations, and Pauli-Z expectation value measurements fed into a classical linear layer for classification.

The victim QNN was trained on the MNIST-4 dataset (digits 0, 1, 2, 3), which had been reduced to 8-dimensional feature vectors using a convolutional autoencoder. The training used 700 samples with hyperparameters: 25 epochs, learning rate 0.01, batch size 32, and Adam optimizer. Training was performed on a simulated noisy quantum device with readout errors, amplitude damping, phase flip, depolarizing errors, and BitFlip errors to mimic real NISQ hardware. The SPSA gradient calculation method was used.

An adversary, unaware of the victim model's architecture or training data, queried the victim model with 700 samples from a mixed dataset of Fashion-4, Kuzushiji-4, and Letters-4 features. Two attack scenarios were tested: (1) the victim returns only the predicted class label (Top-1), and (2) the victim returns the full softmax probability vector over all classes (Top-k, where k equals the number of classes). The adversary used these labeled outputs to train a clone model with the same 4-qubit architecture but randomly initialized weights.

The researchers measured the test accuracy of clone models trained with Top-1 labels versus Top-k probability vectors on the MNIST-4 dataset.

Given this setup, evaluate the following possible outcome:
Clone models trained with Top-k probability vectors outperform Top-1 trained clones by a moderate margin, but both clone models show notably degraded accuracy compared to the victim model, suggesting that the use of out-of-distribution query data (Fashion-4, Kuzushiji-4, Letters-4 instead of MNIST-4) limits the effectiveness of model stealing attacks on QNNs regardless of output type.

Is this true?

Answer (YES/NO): NO